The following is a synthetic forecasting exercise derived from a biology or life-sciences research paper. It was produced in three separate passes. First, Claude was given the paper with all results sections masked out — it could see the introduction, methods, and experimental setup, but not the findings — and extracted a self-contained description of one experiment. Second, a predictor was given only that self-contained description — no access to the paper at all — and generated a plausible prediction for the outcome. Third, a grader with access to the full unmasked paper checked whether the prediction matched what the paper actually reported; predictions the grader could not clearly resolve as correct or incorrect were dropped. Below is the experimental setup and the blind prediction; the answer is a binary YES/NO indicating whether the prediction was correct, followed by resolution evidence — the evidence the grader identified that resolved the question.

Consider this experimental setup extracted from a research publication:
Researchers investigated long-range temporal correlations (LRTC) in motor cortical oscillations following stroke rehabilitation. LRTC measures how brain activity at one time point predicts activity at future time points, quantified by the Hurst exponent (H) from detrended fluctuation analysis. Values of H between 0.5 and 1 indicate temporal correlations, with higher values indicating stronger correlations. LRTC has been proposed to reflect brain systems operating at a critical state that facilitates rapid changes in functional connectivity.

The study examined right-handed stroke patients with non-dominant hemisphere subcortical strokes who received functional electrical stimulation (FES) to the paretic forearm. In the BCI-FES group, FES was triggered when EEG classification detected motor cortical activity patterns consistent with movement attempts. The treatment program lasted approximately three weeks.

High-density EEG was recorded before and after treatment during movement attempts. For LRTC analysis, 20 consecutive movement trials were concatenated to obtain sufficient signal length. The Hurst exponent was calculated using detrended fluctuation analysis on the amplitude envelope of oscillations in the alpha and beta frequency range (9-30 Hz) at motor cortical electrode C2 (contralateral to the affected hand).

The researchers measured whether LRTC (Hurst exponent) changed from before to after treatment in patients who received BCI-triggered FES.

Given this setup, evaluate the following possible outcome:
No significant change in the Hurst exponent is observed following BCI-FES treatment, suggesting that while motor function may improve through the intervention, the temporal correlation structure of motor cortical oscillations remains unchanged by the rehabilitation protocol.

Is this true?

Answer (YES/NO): NO